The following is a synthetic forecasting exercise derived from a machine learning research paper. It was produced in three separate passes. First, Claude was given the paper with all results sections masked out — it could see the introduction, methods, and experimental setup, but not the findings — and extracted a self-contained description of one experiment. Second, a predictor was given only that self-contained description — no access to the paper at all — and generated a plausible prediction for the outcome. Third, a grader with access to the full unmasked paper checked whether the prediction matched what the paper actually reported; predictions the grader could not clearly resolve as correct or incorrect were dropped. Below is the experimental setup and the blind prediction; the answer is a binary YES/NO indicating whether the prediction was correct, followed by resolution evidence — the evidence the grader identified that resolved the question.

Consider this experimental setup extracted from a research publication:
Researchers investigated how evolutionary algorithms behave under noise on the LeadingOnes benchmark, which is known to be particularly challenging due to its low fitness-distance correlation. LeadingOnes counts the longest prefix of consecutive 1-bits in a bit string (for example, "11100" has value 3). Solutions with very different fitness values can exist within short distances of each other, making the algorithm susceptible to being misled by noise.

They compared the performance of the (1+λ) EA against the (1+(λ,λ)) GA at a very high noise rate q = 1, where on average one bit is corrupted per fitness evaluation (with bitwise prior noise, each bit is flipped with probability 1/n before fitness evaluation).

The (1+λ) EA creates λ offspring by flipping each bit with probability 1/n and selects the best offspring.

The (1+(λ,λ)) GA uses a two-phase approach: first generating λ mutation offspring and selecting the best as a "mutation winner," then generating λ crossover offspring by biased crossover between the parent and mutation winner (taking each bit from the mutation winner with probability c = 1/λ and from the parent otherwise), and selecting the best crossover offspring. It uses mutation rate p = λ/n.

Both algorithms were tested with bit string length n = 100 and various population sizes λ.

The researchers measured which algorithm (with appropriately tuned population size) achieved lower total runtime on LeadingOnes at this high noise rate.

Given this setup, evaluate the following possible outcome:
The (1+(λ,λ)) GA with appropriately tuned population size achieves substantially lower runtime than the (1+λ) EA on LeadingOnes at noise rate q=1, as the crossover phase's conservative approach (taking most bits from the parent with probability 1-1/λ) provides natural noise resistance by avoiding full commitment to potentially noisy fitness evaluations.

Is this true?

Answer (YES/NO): NO